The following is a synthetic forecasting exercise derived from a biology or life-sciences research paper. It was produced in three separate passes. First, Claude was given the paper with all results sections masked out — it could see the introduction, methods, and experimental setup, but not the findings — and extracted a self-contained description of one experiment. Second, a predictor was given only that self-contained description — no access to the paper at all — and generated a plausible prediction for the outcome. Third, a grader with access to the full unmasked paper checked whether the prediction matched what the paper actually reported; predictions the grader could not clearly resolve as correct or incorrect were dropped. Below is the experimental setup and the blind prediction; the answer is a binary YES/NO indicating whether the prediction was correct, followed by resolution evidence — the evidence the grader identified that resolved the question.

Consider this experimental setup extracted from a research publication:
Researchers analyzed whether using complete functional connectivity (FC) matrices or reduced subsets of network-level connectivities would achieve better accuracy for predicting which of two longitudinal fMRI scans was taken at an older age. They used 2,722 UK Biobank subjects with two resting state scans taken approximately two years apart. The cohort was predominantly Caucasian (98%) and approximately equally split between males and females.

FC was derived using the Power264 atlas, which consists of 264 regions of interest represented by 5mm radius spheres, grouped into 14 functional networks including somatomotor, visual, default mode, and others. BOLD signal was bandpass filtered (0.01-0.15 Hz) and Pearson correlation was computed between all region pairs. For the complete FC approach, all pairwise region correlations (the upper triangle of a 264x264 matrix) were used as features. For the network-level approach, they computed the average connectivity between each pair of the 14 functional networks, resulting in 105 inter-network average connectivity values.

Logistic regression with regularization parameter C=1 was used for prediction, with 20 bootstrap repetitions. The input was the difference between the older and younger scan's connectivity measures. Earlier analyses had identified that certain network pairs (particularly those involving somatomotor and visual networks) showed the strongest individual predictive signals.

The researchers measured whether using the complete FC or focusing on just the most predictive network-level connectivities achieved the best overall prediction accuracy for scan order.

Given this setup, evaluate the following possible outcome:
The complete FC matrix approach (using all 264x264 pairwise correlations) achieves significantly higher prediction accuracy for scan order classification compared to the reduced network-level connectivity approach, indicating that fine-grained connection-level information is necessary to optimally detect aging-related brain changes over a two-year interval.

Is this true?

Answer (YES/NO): YES